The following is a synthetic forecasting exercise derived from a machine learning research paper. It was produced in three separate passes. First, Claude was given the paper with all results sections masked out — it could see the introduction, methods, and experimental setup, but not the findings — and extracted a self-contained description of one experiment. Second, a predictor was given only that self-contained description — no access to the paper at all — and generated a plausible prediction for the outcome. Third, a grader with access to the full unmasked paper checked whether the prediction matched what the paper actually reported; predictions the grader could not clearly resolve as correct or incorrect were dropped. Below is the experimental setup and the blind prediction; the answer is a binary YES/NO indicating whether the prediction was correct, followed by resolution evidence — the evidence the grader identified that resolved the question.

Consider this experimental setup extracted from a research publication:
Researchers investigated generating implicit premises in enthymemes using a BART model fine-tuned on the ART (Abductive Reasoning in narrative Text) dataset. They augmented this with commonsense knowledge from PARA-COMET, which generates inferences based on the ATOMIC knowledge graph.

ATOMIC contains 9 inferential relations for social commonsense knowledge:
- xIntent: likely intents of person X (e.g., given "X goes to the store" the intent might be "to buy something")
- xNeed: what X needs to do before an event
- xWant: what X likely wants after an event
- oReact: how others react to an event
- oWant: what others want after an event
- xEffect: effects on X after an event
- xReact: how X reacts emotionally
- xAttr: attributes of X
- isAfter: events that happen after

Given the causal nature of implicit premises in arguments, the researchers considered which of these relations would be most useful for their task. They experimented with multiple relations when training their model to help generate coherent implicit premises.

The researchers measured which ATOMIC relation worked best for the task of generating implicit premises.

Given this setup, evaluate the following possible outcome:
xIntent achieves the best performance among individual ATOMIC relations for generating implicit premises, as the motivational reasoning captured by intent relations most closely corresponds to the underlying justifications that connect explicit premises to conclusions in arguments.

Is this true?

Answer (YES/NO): YES